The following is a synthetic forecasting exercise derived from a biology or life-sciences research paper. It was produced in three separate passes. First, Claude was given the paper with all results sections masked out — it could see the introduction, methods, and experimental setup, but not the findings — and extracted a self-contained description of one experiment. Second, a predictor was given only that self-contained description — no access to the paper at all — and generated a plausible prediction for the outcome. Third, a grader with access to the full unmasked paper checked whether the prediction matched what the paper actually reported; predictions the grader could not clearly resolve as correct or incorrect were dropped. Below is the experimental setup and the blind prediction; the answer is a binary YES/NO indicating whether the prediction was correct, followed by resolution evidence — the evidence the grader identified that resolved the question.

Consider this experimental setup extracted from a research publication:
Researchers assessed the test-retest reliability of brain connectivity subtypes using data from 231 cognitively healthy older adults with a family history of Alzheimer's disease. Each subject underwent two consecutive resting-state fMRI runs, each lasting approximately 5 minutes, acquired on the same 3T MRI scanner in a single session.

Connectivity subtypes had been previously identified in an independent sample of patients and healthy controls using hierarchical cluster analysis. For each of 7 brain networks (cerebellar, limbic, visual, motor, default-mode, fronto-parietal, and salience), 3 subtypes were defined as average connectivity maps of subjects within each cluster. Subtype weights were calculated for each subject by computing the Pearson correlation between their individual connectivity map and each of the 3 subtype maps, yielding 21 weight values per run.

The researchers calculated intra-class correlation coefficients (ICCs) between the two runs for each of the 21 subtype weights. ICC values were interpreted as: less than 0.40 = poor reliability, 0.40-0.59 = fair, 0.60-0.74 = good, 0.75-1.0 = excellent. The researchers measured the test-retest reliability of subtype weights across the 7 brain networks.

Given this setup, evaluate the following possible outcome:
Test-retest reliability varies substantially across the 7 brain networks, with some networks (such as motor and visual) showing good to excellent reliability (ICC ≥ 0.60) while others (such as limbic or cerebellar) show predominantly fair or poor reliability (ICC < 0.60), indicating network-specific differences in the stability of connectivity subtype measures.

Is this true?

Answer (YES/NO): NO